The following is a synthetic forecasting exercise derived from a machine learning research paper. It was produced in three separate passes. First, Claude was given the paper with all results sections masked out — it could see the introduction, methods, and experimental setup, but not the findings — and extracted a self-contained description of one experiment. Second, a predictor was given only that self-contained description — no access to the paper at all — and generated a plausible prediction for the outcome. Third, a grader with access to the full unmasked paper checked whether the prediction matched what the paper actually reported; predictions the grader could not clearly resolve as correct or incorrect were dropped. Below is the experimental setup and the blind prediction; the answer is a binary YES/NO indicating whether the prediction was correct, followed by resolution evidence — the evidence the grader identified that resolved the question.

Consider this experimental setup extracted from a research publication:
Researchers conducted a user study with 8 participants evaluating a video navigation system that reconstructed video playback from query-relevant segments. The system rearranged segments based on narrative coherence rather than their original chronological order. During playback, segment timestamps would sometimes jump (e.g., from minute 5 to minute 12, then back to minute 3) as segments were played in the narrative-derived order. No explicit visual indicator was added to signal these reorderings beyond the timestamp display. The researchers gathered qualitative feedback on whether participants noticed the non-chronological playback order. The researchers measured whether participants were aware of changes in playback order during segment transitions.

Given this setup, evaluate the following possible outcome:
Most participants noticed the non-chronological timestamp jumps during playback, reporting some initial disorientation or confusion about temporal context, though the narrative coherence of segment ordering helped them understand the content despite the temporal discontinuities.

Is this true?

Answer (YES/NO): NO